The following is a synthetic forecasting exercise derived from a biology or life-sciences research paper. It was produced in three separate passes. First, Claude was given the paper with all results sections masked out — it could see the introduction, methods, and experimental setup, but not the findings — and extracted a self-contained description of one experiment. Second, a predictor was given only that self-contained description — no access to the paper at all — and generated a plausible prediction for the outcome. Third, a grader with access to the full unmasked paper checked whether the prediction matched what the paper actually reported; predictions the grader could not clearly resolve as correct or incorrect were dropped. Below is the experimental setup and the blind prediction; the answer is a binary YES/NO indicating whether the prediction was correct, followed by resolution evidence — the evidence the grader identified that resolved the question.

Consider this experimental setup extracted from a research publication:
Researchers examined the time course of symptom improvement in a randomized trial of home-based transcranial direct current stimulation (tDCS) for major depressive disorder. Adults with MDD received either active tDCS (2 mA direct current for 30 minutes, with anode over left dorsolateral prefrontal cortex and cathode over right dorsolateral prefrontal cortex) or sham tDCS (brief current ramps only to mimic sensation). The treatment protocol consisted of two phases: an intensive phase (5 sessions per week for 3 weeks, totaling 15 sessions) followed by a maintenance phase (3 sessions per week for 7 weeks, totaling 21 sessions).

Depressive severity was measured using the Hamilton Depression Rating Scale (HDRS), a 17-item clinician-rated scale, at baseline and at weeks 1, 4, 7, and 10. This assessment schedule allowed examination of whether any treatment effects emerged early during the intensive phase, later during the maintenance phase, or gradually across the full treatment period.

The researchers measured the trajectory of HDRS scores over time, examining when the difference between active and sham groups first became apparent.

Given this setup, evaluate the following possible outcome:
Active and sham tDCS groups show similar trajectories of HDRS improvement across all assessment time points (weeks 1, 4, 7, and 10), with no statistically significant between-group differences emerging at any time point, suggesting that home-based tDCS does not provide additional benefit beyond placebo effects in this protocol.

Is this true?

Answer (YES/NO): NO